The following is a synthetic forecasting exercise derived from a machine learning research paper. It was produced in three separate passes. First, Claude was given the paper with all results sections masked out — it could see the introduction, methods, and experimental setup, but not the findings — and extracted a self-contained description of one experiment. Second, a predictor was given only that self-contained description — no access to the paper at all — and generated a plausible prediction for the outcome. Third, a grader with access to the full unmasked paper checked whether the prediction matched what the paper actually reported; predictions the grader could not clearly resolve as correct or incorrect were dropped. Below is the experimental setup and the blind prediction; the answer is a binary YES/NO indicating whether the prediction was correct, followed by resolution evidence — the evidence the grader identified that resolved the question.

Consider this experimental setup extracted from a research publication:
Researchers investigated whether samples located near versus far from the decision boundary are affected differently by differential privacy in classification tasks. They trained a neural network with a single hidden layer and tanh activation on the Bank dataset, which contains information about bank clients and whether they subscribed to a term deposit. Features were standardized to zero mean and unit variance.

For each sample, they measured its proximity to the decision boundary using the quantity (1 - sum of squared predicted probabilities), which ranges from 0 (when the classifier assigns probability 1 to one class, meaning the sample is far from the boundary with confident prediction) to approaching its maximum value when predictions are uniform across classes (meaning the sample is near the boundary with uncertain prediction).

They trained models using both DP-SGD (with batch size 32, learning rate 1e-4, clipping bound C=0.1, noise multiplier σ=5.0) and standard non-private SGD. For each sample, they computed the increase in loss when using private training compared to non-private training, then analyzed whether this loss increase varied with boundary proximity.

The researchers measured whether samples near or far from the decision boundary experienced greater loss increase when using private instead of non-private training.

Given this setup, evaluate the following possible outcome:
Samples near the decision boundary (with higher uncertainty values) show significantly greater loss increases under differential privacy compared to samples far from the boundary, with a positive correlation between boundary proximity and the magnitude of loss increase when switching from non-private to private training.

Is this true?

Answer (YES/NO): YES